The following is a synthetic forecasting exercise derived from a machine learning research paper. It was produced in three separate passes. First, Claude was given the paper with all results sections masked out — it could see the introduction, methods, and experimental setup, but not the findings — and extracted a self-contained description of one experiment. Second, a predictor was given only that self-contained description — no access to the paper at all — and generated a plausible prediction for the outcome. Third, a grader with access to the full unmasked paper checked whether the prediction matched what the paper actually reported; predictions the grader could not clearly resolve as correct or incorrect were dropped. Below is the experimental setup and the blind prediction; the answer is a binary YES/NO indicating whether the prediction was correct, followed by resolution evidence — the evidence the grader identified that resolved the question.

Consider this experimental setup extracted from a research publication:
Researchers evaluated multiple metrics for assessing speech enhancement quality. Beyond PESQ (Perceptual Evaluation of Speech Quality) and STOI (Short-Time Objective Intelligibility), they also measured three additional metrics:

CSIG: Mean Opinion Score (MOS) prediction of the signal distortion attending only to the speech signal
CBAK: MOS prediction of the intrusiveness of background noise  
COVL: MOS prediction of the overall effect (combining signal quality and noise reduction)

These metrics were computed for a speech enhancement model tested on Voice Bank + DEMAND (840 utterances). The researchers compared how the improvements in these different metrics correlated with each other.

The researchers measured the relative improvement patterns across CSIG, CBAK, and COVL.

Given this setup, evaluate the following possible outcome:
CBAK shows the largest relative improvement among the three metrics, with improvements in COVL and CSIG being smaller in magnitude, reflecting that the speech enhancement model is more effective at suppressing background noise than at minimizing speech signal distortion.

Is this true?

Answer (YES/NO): YES